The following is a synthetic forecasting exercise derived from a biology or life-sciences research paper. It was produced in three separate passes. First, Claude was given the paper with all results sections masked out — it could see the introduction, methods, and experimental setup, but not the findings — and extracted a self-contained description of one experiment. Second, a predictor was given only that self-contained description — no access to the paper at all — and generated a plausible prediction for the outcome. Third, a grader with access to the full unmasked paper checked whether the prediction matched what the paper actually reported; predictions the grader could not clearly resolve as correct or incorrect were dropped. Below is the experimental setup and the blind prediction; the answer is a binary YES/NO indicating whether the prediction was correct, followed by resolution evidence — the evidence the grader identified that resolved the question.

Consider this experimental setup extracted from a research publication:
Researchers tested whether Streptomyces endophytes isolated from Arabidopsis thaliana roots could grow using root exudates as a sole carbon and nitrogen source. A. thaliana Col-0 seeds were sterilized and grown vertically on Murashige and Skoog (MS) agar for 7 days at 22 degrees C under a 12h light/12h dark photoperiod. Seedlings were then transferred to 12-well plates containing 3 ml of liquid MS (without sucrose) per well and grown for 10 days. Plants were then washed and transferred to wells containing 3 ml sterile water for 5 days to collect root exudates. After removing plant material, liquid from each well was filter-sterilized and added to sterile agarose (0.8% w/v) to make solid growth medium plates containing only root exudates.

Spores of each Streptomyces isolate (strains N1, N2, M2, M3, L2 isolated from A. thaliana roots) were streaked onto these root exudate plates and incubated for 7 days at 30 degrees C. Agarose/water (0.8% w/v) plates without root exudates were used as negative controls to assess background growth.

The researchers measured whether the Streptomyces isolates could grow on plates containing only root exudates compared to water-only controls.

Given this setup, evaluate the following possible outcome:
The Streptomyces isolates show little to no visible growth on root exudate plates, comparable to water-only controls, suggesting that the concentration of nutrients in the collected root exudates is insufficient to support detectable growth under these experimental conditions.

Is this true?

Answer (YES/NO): NO